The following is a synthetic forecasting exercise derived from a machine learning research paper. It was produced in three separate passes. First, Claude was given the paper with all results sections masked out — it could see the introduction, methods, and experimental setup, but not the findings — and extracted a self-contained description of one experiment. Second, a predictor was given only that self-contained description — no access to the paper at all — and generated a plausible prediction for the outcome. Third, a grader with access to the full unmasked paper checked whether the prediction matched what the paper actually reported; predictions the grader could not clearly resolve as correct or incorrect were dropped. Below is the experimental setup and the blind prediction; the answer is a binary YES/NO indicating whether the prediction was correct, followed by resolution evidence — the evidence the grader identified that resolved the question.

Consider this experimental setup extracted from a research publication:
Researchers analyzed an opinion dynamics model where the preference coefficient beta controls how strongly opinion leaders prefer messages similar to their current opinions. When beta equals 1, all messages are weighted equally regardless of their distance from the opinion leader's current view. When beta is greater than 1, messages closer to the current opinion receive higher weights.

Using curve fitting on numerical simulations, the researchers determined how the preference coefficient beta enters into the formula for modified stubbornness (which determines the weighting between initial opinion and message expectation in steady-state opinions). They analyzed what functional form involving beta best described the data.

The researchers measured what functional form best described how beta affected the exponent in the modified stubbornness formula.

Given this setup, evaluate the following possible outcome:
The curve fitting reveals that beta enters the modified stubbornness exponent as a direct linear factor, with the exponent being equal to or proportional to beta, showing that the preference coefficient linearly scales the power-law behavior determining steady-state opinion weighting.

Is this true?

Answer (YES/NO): NO